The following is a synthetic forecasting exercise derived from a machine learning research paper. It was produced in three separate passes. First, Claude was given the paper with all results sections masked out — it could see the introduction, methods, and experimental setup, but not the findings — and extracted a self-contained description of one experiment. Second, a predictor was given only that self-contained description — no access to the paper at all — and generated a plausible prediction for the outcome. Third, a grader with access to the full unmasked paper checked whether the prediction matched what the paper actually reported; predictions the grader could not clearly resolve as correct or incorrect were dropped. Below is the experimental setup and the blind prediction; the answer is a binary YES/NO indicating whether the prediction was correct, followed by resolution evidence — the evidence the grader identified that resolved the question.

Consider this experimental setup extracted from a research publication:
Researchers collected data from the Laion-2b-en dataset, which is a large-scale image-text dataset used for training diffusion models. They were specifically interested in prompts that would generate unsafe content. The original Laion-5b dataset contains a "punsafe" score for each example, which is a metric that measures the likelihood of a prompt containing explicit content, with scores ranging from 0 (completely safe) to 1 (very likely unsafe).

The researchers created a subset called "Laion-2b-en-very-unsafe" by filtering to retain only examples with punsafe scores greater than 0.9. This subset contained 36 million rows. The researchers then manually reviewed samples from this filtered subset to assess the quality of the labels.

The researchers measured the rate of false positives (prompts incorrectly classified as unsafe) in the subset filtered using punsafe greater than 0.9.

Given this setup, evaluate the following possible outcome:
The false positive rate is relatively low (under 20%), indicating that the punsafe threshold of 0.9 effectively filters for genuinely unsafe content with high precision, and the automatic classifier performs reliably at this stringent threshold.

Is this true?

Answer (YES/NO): NO